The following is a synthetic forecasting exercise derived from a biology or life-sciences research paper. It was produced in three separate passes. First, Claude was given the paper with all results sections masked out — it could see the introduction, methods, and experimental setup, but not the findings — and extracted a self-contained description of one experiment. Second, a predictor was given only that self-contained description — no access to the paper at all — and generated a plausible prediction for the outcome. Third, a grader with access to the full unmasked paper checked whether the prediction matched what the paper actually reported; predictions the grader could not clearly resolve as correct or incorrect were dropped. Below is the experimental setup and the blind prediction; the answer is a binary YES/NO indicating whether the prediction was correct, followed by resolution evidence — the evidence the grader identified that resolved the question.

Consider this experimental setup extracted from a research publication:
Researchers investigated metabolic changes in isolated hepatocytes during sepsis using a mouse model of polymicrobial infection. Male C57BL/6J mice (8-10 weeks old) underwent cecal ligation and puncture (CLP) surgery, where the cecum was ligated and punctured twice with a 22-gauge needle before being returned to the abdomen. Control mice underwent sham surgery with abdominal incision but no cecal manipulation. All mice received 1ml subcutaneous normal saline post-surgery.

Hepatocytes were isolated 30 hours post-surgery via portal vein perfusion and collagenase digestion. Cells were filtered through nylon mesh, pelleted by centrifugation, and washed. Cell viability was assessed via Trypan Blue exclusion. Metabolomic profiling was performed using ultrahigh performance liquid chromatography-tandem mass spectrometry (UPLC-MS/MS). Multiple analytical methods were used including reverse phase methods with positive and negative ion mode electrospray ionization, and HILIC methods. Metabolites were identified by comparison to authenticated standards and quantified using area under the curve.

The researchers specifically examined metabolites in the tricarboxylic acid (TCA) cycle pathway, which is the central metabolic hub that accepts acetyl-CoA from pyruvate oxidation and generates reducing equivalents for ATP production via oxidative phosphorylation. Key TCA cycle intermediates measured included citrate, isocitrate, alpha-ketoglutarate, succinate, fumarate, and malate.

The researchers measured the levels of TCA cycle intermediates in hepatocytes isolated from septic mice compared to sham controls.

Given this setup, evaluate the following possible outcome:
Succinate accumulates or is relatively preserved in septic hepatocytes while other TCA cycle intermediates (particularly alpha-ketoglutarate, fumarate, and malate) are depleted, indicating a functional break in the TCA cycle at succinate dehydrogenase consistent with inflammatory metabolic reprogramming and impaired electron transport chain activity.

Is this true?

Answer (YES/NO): NO